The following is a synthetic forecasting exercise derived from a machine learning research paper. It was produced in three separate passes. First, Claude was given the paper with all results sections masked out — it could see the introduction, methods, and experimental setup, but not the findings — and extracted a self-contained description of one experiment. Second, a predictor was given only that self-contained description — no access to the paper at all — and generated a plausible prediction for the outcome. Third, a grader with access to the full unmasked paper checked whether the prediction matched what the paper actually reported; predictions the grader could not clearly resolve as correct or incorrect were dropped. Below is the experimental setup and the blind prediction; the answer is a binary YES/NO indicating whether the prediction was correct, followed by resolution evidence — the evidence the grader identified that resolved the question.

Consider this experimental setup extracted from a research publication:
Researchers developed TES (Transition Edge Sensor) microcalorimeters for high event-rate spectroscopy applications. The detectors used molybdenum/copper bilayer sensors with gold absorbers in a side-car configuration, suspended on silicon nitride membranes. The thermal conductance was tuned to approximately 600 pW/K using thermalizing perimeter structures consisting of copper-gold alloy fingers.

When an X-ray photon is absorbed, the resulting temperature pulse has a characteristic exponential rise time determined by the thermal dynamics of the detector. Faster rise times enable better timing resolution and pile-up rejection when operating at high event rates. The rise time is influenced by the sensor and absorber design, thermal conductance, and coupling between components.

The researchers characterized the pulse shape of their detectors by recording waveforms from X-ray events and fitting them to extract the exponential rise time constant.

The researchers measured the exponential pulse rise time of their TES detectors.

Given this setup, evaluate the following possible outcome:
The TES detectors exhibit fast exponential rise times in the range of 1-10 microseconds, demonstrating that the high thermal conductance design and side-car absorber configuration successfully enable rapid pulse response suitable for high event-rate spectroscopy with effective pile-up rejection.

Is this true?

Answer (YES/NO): NO